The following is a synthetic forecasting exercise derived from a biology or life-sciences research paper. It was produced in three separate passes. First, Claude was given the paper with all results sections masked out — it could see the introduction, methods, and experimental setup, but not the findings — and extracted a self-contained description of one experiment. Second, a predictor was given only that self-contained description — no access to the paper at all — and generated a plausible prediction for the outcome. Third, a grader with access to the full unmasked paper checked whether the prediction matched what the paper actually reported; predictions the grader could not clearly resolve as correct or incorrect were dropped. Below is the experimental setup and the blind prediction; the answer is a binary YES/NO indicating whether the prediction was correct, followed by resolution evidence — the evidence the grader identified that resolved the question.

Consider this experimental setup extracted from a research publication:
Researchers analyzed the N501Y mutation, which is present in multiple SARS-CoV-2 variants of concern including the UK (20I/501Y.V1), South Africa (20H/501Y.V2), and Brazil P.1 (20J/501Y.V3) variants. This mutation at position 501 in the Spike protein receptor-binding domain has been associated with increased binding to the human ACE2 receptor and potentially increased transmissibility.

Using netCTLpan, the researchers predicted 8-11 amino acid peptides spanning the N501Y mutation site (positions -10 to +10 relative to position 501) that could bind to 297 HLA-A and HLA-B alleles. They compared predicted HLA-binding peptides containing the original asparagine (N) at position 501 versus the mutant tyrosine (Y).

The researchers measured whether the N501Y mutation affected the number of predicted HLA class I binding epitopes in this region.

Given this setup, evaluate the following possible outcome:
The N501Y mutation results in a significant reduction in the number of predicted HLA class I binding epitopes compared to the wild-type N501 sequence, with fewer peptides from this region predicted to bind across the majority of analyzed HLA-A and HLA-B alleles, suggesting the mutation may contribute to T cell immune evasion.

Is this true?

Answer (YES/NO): NO